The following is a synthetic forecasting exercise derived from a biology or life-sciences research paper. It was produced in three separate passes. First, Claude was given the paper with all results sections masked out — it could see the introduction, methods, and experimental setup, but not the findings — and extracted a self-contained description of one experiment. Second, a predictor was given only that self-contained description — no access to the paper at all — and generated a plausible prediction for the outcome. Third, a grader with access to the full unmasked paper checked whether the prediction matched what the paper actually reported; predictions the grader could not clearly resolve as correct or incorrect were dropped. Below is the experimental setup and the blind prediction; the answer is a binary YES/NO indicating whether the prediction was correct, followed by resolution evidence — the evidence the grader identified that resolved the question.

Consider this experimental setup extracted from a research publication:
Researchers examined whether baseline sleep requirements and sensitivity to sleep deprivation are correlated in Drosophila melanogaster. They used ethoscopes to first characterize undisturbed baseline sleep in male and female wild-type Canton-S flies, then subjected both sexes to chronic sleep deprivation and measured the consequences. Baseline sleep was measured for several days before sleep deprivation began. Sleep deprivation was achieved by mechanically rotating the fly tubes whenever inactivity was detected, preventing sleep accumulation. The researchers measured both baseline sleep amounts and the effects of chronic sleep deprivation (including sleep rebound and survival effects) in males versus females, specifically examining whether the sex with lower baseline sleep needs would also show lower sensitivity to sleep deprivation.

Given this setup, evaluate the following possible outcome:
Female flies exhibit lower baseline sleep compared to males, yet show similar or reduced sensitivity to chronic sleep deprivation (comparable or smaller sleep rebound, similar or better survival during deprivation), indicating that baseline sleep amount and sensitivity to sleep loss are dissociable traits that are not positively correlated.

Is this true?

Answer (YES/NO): NO